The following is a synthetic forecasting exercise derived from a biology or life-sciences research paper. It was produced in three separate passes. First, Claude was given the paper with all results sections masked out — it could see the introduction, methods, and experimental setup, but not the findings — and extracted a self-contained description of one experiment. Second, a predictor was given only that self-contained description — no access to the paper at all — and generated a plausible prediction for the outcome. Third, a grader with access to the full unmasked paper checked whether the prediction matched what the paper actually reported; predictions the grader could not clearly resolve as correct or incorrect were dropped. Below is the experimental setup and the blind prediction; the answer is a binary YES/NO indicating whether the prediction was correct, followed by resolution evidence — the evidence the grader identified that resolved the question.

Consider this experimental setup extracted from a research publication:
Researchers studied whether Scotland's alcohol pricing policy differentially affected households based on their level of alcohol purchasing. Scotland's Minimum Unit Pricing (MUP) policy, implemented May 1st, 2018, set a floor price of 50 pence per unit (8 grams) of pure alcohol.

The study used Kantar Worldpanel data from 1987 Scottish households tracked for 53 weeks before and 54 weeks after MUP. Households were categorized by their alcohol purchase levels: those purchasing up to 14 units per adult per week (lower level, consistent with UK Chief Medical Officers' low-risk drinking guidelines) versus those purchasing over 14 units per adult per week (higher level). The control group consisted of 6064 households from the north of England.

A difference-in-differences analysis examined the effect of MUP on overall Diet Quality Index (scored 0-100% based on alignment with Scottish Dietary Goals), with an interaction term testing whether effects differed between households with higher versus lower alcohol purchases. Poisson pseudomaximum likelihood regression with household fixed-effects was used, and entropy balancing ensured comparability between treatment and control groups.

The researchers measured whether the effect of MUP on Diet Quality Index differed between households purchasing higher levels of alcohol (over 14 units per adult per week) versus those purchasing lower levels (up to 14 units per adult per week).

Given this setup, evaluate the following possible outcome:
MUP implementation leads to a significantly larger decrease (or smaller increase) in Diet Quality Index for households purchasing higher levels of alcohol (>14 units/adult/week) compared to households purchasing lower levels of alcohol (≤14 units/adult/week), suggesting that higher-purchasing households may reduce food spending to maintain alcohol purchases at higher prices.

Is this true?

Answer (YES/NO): NO